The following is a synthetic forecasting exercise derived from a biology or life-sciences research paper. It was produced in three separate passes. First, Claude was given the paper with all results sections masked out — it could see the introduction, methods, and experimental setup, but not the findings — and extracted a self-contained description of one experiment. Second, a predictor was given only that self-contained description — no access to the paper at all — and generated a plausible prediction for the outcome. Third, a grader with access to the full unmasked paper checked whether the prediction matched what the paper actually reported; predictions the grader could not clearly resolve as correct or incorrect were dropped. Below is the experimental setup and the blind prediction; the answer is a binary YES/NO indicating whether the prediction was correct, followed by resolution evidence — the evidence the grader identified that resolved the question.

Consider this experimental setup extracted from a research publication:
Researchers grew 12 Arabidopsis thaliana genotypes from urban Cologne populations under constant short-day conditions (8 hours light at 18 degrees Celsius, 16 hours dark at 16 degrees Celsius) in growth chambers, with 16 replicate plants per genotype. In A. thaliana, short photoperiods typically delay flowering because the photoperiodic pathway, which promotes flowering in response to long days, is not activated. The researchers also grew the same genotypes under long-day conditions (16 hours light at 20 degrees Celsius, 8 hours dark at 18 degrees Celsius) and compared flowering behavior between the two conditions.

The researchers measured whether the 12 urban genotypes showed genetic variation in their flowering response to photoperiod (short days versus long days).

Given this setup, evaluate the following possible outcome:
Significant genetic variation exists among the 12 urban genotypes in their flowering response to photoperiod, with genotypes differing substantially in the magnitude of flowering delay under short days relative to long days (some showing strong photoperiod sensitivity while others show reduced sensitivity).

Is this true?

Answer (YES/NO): YES